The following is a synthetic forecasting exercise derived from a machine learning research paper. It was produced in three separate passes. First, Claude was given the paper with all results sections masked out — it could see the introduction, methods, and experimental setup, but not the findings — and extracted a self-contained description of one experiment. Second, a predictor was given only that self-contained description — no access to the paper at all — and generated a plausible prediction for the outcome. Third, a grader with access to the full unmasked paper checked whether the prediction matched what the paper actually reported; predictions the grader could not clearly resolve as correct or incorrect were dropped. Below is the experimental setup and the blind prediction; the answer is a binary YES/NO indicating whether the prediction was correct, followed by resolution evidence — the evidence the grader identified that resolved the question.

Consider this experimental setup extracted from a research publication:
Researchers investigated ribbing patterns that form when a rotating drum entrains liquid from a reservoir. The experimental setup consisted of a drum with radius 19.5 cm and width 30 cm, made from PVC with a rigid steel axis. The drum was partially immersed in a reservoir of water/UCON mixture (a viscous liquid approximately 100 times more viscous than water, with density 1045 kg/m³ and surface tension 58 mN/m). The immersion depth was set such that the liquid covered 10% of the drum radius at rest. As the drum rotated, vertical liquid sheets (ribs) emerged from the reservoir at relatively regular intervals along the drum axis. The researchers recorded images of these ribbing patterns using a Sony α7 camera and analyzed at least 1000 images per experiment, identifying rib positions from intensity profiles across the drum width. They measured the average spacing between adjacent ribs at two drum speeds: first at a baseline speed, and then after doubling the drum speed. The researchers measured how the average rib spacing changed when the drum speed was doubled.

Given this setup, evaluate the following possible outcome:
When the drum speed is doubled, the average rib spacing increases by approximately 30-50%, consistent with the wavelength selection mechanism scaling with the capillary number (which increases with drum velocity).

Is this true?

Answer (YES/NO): NO